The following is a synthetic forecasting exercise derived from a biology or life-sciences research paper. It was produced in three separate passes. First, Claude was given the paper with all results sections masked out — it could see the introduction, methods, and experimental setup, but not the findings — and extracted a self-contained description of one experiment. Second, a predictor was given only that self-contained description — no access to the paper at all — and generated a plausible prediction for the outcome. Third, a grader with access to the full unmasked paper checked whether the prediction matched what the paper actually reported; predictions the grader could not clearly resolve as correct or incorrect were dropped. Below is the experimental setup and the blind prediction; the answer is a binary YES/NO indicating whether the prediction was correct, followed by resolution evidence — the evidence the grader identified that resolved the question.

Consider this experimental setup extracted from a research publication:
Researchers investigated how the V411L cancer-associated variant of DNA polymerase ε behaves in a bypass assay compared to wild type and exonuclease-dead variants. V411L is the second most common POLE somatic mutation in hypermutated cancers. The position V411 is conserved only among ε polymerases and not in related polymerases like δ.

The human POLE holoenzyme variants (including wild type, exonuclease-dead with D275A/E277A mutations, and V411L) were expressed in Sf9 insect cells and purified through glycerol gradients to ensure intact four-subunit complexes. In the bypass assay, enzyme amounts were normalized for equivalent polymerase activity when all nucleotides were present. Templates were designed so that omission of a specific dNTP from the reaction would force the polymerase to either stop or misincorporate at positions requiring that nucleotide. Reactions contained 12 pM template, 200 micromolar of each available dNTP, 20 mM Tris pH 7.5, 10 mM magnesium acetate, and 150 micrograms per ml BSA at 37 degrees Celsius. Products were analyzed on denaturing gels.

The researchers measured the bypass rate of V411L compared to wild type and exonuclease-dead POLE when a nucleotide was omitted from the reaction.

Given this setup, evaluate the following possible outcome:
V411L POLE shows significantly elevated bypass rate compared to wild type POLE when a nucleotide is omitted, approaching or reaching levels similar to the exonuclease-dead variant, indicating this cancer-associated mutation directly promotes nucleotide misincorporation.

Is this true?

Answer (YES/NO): YES